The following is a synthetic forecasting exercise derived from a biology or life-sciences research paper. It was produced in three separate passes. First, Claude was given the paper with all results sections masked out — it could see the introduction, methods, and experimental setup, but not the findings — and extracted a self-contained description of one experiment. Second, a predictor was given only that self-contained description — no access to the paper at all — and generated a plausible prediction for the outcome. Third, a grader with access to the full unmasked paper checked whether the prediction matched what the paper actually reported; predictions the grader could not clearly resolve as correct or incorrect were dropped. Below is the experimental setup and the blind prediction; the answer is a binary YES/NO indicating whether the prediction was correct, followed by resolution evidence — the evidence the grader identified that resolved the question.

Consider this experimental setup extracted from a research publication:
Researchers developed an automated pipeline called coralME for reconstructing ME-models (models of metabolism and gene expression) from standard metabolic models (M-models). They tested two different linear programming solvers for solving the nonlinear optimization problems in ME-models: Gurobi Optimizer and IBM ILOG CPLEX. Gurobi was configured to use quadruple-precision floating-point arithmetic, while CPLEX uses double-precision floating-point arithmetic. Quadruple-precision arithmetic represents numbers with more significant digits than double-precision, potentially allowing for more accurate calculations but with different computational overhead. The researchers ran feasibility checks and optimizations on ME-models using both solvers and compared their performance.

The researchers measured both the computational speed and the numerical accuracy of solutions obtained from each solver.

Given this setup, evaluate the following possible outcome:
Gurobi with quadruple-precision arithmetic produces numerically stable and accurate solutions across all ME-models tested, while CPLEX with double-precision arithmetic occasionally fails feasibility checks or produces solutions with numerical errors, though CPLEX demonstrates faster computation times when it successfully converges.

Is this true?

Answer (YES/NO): NO